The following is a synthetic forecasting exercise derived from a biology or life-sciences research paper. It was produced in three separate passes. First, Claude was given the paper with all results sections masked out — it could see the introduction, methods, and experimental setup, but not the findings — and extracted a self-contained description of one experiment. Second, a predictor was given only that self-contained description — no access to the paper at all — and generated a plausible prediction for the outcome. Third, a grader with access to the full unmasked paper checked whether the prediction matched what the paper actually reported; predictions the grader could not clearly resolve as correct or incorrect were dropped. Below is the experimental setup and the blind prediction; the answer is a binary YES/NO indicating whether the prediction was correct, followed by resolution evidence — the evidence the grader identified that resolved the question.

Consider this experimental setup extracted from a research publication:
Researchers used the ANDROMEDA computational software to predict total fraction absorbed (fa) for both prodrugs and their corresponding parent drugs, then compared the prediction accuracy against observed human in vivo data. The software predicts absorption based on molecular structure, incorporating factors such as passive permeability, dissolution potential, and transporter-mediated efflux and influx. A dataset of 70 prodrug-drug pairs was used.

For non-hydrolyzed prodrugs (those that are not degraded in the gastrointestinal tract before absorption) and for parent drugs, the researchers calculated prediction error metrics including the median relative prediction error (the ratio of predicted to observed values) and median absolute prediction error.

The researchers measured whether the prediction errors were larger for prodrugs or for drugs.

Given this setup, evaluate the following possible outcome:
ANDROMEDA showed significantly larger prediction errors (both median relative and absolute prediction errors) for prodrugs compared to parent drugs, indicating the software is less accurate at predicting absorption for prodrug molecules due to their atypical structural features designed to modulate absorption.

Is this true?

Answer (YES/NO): NO